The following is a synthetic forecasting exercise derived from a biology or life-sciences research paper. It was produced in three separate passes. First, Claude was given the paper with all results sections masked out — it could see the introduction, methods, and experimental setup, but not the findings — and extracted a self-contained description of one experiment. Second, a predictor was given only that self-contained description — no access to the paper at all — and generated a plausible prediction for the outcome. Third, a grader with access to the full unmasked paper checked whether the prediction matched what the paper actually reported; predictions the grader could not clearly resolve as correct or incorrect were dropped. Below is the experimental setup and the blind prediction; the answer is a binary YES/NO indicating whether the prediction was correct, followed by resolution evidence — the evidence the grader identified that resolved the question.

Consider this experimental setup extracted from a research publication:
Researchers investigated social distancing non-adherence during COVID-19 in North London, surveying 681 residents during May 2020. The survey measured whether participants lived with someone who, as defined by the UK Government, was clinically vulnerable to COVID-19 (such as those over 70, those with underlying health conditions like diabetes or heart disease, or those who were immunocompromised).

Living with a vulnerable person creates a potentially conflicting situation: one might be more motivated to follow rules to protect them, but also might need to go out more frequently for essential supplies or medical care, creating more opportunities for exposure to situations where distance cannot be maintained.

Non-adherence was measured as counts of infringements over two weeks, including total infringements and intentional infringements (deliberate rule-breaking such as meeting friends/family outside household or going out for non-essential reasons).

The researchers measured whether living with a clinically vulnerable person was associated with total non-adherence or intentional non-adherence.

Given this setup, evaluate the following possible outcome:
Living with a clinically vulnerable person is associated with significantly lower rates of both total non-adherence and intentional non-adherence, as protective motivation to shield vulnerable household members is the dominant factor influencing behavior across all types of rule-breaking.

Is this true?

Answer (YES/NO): NO